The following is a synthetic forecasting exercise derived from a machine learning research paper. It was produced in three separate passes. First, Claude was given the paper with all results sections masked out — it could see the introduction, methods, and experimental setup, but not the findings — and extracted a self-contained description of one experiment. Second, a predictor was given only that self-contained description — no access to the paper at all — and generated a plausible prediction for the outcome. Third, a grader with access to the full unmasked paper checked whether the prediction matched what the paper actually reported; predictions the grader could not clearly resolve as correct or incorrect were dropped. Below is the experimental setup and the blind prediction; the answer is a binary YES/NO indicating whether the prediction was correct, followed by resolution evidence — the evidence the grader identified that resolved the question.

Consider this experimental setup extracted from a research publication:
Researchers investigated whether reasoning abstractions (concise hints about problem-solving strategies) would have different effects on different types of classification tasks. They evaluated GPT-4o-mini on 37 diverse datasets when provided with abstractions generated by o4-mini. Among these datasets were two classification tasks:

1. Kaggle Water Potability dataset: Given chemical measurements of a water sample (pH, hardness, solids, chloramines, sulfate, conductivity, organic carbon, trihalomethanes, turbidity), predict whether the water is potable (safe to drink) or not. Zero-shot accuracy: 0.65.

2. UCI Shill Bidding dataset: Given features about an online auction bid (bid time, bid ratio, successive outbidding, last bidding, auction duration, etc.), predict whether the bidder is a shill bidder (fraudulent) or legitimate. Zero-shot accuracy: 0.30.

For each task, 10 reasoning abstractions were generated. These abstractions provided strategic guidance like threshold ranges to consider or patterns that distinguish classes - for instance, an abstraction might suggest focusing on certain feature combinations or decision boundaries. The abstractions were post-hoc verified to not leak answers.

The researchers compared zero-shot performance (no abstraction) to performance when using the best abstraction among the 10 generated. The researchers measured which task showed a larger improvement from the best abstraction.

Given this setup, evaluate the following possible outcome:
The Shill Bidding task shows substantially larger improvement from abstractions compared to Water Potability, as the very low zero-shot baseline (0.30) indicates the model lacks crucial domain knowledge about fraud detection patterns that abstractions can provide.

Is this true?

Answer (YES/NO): YES